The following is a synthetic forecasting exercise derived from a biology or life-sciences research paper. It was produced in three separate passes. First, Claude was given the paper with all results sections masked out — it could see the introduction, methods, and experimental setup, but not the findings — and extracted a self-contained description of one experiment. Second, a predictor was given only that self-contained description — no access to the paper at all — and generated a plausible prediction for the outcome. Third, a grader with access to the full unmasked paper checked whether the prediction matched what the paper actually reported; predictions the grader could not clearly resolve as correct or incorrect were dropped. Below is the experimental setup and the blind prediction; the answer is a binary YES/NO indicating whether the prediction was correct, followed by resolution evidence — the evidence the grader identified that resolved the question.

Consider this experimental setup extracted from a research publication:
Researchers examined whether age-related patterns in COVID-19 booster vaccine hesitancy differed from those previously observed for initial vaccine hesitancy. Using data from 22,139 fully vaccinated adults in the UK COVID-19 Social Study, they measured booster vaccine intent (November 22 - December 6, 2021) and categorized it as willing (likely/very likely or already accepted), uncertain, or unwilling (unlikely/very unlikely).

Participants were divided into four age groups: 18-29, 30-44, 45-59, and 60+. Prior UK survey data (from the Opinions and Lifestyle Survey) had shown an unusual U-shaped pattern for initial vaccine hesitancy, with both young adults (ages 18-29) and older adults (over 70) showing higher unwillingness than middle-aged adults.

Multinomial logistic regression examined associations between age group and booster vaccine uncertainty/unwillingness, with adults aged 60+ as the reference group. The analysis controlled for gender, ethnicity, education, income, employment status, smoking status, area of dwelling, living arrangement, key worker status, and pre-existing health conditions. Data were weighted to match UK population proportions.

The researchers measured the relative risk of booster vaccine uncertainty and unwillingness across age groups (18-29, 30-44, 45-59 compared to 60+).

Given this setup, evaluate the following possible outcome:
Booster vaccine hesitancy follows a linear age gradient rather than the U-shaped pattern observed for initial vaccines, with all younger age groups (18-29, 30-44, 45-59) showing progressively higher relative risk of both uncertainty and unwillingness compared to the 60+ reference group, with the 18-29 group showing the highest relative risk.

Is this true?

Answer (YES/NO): NO